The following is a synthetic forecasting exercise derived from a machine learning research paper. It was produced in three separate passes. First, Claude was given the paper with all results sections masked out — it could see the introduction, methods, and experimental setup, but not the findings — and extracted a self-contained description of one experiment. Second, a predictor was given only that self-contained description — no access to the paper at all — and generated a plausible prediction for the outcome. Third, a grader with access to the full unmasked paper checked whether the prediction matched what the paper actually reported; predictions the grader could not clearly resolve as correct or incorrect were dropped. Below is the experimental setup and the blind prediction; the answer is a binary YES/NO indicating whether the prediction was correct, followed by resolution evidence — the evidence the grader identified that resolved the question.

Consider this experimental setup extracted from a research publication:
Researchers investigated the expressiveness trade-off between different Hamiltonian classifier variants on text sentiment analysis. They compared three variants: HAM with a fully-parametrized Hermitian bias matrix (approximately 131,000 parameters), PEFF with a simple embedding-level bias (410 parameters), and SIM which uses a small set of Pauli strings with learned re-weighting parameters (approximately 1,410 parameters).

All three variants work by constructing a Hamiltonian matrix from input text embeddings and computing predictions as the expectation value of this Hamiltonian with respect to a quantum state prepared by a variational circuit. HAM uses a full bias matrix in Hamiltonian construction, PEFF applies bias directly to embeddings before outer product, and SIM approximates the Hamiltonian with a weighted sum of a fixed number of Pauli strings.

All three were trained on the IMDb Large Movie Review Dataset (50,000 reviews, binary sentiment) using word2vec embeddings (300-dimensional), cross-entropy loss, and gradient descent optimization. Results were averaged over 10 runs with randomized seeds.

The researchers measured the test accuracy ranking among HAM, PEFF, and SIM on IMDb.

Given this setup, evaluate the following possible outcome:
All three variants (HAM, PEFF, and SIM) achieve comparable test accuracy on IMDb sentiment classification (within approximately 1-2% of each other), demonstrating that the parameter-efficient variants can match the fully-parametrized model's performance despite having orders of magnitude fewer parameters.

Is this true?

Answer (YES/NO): NO